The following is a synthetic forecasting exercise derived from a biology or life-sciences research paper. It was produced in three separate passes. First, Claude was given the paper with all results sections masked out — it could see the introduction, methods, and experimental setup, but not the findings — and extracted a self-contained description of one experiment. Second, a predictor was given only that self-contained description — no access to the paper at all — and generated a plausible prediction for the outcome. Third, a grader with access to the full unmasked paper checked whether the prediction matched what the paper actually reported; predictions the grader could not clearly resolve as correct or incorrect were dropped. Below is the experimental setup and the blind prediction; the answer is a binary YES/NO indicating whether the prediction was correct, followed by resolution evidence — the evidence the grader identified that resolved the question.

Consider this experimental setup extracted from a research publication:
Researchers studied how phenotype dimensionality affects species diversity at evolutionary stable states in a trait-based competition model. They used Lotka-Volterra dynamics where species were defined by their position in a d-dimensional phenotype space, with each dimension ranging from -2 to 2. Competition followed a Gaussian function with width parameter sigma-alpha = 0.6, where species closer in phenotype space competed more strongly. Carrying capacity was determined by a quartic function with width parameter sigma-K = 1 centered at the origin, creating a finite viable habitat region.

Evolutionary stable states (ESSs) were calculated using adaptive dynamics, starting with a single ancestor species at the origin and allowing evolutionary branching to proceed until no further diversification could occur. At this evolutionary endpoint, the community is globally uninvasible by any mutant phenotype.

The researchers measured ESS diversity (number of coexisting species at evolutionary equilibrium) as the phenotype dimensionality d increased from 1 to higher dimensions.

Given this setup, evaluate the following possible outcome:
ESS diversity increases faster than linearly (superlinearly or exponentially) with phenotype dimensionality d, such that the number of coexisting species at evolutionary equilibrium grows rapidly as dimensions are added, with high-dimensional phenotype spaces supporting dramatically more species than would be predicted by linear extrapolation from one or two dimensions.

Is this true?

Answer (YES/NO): YES